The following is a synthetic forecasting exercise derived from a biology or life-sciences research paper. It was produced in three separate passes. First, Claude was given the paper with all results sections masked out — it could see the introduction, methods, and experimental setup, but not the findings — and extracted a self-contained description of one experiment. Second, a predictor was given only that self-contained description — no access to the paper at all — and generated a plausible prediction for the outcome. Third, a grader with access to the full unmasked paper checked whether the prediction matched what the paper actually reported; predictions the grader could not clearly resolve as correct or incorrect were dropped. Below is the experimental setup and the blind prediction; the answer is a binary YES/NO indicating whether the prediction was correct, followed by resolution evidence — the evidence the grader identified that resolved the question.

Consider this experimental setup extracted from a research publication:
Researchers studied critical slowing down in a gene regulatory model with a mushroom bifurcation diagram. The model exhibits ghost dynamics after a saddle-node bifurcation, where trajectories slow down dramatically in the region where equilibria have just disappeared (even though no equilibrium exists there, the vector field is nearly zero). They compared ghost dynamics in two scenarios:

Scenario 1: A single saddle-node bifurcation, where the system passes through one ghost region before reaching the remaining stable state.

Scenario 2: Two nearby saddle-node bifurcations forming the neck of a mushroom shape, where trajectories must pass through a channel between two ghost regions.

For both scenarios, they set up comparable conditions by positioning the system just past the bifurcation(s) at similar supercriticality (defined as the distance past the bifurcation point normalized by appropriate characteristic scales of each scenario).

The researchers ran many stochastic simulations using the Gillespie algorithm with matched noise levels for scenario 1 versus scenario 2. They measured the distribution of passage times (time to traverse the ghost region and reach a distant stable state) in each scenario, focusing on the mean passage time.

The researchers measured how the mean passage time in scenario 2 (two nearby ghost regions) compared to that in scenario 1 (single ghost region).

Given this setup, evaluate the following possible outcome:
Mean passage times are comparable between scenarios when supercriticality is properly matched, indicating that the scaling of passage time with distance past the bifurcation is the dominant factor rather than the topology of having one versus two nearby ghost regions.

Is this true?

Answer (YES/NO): NO